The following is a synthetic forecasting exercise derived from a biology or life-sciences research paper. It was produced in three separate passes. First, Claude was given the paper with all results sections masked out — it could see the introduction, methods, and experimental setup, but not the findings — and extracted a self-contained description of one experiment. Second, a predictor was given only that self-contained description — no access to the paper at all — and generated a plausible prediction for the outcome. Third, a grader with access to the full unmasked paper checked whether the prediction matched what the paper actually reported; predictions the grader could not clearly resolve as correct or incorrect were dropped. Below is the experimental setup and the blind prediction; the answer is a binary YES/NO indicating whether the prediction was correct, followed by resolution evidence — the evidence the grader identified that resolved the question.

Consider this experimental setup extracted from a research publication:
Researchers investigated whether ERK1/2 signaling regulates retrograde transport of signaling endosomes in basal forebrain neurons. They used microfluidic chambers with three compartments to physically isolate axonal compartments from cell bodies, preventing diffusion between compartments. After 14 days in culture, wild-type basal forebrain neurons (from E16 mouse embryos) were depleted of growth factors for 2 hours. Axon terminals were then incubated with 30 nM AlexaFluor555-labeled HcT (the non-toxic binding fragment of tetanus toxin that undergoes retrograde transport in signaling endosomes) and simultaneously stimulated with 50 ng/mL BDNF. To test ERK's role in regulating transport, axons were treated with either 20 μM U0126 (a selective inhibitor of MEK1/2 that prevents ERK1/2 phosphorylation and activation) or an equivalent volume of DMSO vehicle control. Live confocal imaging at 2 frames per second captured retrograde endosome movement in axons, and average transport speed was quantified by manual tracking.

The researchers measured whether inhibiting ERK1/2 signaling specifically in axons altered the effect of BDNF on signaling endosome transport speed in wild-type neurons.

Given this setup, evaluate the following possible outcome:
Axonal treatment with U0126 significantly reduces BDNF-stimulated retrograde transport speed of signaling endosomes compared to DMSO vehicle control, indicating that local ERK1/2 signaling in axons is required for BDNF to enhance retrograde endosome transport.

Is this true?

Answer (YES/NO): YES